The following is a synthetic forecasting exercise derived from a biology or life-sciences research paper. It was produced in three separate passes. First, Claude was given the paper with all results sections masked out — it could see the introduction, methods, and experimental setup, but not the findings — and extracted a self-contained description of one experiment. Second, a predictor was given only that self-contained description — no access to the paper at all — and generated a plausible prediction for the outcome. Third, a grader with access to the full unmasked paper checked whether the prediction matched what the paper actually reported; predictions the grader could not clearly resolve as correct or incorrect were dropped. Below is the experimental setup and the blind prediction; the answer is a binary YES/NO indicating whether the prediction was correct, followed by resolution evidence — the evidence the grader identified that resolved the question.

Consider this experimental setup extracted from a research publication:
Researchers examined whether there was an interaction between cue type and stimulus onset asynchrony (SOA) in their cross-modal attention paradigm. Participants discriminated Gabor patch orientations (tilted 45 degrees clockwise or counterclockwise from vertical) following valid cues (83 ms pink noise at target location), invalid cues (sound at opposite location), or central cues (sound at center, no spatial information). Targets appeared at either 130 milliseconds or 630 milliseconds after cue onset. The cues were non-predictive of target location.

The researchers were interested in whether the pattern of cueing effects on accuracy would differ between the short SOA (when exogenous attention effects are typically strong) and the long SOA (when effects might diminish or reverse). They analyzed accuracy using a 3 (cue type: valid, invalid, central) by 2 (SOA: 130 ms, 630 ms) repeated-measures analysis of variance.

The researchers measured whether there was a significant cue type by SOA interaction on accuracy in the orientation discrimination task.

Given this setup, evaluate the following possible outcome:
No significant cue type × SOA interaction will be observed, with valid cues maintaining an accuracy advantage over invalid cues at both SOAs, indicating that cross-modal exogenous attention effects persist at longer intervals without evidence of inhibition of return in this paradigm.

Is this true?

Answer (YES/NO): NO